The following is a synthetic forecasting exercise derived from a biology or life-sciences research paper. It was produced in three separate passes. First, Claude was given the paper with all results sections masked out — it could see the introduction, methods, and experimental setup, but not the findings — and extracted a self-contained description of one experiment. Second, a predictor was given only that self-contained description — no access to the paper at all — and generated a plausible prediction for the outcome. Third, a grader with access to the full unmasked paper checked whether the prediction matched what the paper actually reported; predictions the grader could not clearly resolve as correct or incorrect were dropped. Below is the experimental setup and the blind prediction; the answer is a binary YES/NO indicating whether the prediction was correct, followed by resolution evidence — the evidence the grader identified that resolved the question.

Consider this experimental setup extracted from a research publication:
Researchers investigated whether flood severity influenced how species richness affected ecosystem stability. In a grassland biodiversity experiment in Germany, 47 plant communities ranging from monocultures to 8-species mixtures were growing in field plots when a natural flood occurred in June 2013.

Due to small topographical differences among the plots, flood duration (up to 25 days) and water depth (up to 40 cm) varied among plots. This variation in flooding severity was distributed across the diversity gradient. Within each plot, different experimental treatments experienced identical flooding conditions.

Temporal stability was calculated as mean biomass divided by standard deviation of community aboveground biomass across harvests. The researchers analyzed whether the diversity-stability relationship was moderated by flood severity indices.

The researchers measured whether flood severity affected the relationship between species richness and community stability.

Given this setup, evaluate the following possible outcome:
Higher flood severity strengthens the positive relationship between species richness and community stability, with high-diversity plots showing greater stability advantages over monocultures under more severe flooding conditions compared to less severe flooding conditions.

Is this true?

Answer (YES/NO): NO